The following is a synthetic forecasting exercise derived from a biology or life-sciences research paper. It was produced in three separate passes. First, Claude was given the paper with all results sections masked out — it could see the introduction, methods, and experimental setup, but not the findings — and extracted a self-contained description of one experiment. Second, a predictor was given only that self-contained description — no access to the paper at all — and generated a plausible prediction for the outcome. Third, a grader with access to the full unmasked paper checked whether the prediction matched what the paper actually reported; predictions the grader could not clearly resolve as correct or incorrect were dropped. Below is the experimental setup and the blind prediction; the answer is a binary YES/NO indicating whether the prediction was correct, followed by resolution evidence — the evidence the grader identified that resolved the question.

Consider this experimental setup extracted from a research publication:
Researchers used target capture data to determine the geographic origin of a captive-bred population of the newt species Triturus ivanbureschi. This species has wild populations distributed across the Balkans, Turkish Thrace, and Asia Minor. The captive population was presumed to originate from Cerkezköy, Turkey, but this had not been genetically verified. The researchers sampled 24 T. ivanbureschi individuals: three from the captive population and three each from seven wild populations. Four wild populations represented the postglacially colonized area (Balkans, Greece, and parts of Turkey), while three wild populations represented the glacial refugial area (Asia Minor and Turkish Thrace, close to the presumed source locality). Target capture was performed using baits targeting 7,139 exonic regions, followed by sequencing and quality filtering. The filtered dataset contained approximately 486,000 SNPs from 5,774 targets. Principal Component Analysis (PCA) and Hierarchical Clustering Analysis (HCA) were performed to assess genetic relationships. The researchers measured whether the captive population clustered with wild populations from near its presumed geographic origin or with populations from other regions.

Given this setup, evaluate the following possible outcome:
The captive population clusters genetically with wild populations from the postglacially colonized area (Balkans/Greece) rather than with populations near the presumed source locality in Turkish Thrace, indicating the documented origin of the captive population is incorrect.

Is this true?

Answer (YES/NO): NO